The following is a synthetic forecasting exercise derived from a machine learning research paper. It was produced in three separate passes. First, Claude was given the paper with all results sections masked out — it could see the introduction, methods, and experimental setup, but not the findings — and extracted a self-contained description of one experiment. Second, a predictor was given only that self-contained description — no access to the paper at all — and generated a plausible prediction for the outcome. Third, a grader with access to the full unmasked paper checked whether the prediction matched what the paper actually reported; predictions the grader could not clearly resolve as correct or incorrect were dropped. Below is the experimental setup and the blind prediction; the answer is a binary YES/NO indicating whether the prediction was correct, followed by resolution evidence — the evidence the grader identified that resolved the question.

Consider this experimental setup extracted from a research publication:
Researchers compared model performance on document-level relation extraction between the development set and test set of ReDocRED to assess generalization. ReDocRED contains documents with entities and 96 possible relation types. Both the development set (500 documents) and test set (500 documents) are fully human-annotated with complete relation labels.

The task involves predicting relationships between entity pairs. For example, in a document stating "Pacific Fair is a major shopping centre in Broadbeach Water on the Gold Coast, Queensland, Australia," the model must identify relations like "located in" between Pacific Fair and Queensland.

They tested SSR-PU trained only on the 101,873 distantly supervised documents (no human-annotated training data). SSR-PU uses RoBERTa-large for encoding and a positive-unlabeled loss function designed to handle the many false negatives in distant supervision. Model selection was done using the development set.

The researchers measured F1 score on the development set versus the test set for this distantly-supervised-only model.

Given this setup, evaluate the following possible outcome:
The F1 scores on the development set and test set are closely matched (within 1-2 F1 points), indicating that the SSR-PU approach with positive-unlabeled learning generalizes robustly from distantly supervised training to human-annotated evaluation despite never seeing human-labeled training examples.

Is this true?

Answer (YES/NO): NO